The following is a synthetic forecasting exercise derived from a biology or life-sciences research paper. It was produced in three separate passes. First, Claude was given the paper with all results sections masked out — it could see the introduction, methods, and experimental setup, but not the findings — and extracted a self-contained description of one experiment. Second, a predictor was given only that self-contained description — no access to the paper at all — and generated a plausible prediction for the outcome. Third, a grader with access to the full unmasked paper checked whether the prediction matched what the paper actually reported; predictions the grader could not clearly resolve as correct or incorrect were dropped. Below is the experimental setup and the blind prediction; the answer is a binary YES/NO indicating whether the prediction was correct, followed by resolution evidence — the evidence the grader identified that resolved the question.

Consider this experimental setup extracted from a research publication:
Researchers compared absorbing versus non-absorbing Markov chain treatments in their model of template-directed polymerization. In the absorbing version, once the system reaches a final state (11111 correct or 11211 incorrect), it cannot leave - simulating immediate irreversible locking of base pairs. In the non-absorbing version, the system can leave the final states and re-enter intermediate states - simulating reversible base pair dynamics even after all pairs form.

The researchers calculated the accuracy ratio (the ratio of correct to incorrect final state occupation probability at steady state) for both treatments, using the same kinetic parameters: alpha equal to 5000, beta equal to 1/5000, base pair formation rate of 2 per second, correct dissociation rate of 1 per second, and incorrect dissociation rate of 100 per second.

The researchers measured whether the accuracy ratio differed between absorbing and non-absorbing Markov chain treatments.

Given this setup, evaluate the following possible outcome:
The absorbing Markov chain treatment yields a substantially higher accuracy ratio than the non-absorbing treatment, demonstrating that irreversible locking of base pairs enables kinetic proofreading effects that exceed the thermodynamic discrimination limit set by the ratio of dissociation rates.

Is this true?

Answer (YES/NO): YES